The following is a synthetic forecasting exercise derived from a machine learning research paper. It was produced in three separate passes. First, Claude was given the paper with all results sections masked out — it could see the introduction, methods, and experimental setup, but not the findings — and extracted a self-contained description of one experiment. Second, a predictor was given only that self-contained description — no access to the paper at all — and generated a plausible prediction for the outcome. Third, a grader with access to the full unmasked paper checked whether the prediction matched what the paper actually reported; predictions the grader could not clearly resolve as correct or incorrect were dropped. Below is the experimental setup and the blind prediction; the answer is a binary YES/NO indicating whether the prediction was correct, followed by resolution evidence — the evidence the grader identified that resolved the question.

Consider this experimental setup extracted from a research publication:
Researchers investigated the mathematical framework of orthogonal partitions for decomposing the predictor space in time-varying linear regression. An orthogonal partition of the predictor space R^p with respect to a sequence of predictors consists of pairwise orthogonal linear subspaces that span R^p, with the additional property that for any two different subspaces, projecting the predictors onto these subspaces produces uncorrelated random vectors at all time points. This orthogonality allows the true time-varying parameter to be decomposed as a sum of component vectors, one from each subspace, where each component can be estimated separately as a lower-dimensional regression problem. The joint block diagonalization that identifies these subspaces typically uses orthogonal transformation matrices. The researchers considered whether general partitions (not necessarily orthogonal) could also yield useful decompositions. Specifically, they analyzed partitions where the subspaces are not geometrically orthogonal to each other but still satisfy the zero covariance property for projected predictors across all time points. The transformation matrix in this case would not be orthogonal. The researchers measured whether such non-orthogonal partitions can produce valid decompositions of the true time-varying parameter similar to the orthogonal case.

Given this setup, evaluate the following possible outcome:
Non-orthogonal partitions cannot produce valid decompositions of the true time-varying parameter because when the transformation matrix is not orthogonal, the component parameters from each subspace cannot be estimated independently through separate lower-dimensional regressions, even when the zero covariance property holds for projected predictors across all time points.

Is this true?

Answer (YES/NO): NO